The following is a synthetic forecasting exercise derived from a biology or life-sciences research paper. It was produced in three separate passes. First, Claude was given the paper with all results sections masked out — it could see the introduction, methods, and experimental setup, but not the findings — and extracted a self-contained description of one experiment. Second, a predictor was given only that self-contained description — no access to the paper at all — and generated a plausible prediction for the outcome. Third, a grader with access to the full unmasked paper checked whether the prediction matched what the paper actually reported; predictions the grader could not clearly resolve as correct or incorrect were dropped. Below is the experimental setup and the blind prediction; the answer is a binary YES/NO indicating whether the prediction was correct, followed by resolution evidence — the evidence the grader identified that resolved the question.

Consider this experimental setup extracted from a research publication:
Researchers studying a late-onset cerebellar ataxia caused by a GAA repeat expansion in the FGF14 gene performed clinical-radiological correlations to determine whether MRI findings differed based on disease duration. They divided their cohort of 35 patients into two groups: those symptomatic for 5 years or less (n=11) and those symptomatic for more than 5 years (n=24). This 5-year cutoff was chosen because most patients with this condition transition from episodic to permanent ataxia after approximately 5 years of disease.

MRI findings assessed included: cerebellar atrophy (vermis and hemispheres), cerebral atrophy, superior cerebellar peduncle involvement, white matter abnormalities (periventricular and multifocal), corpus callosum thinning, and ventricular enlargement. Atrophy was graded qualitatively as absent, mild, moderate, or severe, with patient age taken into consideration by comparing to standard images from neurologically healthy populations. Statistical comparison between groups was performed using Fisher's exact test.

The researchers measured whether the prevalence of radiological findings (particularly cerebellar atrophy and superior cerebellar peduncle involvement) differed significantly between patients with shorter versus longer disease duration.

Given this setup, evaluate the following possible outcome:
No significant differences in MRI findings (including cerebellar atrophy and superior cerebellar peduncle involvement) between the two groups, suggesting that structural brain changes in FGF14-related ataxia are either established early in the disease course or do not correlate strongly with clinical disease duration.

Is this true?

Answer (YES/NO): YES